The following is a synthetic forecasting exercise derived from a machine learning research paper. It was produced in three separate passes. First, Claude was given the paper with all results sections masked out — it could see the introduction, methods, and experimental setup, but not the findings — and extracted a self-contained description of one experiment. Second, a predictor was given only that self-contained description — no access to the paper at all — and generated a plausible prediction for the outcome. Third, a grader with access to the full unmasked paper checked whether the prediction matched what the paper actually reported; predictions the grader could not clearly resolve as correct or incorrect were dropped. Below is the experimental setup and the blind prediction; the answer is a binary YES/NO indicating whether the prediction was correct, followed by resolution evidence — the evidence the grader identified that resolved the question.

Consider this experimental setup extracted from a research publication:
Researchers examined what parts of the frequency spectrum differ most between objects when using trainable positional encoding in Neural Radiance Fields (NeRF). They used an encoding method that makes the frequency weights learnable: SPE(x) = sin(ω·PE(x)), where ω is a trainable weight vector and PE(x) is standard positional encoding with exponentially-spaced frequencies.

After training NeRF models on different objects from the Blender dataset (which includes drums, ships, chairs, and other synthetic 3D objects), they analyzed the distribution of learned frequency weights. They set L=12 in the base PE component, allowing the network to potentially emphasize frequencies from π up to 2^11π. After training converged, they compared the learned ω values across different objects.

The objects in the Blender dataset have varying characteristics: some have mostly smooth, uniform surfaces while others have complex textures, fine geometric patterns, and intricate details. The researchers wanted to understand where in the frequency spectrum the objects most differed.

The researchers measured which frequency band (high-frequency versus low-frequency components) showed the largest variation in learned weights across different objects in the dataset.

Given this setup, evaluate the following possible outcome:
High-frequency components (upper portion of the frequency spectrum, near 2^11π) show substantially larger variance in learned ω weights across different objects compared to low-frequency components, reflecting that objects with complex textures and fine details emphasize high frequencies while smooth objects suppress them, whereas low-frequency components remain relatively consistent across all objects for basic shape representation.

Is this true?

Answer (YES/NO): NO